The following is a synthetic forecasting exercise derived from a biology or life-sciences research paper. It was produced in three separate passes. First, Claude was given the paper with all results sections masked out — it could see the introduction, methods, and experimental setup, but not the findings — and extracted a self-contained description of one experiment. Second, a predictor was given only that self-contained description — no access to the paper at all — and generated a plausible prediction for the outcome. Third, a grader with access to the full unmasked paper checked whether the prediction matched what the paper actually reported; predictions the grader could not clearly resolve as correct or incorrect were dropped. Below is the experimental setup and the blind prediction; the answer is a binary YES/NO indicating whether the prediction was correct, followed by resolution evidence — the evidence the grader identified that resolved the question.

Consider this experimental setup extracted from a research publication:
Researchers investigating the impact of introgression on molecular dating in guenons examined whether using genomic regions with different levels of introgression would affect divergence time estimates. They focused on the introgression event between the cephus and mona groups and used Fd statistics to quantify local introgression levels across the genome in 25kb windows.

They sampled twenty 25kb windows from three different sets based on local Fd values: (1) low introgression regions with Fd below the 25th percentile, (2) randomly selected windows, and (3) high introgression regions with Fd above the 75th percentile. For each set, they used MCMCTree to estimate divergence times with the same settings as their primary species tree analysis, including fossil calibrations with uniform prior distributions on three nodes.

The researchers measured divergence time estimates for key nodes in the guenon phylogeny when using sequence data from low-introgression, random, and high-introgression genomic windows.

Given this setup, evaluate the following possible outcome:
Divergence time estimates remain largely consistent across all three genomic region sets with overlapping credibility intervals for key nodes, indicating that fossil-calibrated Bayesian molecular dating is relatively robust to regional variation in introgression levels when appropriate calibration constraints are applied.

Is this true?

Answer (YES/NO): NO